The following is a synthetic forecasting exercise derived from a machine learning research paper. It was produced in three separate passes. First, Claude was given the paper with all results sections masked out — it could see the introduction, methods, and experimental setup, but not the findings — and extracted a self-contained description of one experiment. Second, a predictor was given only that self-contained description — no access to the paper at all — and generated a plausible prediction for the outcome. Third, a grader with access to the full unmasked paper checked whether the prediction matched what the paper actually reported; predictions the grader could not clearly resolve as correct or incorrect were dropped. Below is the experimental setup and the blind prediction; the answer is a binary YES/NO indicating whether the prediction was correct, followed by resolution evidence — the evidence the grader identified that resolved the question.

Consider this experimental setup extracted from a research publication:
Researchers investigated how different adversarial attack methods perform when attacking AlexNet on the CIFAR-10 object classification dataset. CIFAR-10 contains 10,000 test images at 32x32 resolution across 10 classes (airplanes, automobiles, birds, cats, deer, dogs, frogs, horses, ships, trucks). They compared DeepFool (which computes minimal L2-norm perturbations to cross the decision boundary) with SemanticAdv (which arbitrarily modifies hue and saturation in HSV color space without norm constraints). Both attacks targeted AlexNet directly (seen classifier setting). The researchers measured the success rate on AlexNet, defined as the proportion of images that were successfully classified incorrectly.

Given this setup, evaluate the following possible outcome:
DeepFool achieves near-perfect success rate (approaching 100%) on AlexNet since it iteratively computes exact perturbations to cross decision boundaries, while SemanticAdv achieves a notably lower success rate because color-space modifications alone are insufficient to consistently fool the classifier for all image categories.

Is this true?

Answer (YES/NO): NO